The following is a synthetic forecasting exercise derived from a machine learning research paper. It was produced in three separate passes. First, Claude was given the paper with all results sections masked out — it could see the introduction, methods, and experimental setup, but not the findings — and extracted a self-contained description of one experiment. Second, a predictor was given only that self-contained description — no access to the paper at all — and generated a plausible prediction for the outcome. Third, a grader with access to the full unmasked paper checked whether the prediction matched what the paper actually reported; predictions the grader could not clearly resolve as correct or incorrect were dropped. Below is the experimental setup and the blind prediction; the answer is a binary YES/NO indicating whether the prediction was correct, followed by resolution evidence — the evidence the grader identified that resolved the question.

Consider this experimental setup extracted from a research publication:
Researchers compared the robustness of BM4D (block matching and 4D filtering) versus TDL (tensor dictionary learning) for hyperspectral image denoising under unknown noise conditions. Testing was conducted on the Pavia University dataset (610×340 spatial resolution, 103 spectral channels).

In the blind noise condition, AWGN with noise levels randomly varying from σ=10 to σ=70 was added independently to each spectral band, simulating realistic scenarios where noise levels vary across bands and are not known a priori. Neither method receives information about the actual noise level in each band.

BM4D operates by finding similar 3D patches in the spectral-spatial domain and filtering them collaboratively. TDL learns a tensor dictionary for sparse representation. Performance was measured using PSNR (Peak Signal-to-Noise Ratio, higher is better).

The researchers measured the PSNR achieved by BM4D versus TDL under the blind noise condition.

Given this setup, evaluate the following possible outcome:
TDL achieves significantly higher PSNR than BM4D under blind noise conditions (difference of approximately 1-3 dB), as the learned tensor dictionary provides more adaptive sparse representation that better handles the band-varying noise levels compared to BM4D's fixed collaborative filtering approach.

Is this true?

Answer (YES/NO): NO